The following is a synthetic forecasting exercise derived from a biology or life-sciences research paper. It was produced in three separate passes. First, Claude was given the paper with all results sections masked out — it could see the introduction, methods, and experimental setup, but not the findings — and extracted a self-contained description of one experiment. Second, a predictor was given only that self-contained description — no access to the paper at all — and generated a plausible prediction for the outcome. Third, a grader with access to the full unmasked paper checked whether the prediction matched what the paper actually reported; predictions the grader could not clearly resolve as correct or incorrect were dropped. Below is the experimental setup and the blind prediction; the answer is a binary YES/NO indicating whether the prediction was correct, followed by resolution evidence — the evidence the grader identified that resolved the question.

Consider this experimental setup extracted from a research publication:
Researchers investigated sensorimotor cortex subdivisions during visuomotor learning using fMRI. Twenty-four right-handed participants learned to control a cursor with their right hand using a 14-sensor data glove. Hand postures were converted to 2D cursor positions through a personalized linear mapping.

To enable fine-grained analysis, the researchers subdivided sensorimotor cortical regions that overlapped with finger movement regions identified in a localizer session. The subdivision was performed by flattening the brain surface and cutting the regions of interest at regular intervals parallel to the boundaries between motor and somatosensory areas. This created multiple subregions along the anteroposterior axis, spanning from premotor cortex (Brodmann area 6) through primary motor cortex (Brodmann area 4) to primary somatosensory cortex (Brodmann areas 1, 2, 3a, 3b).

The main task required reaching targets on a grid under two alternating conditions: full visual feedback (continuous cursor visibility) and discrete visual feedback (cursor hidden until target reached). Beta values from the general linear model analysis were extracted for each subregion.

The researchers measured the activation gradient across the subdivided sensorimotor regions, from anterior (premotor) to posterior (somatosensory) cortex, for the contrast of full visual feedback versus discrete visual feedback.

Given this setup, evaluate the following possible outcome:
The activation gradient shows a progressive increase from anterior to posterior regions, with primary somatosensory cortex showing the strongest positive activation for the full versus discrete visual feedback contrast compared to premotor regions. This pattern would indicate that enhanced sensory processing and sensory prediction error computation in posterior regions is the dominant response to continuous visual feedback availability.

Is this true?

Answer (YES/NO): NO